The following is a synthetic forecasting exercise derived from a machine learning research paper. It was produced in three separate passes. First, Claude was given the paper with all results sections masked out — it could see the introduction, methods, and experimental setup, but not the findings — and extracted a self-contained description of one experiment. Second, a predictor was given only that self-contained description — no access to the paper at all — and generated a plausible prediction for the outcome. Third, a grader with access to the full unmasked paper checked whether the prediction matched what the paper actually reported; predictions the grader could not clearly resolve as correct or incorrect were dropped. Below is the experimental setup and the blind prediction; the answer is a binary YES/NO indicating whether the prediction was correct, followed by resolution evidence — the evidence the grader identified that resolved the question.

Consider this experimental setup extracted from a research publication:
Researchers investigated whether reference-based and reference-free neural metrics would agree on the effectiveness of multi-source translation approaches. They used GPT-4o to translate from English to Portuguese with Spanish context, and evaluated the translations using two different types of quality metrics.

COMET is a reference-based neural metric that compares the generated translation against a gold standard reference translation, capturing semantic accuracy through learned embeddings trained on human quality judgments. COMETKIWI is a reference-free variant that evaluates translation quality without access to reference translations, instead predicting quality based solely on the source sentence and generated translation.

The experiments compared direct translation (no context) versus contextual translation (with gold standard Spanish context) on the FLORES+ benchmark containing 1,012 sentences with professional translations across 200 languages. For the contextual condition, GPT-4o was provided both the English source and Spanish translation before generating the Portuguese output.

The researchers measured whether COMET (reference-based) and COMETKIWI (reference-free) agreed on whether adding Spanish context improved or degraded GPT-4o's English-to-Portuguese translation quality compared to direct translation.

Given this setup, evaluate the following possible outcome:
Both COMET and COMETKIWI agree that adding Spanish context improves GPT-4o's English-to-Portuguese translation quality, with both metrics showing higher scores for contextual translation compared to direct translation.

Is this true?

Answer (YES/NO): NO